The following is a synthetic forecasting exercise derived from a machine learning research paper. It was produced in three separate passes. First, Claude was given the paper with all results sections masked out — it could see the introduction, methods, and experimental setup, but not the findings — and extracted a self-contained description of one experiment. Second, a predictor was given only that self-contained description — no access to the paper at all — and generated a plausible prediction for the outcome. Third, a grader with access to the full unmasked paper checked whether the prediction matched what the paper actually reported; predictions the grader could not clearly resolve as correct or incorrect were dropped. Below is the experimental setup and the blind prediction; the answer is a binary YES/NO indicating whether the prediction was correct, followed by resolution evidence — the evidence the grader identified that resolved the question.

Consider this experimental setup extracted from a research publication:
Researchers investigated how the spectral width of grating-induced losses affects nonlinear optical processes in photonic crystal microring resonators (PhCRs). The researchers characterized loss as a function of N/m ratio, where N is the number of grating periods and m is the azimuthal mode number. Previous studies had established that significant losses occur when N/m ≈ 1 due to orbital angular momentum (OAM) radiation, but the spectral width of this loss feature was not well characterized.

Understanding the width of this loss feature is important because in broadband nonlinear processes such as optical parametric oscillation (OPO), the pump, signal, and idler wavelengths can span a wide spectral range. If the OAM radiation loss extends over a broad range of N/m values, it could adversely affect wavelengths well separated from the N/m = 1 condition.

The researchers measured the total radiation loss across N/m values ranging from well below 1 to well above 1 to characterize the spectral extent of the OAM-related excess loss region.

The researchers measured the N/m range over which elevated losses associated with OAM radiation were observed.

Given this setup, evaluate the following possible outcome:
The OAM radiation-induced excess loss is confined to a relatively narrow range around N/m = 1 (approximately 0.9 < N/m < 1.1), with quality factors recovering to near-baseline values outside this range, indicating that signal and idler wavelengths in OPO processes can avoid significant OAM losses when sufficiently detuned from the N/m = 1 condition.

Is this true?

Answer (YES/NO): NO